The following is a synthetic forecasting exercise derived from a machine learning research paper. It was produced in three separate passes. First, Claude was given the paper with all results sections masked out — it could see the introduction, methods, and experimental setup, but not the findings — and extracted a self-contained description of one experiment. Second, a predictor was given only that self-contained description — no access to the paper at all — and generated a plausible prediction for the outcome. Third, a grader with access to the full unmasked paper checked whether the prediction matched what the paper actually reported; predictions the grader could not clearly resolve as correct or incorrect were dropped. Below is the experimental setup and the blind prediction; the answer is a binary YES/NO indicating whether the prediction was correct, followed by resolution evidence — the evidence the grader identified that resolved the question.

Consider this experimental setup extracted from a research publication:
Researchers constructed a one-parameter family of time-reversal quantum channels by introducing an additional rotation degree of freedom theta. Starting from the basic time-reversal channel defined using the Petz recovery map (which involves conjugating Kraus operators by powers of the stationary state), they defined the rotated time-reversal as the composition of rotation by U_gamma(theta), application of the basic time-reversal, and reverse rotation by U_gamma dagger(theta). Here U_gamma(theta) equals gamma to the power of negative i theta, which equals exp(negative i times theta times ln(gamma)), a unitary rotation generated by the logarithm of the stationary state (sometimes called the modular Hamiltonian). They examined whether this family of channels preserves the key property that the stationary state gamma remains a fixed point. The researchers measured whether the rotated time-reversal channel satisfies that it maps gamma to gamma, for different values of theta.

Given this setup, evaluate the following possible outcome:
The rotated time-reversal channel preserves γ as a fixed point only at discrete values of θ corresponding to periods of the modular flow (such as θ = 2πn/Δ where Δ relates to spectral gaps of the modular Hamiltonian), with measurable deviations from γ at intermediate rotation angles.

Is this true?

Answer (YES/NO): NO